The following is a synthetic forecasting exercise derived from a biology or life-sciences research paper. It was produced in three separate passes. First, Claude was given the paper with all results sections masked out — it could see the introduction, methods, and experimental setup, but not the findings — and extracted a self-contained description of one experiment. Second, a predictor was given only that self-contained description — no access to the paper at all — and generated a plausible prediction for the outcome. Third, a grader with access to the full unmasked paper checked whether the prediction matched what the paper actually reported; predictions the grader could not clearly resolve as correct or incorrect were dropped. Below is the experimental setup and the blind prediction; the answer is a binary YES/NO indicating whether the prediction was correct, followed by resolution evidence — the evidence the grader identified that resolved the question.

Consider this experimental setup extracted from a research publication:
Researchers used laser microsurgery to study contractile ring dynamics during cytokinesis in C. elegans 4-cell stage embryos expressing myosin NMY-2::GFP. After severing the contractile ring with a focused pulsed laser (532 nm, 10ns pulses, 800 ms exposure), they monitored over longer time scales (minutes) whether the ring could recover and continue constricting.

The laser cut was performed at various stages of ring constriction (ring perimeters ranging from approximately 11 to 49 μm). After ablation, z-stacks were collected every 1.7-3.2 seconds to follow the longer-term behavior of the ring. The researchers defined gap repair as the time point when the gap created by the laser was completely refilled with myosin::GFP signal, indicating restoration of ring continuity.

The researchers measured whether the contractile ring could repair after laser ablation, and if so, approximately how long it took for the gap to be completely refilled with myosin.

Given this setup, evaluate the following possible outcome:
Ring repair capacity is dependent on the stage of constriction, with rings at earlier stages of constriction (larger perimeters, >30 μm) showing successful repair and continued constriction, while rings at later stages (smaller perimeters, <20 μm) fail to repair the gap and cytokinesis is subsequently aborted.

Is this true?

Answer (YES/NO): NO